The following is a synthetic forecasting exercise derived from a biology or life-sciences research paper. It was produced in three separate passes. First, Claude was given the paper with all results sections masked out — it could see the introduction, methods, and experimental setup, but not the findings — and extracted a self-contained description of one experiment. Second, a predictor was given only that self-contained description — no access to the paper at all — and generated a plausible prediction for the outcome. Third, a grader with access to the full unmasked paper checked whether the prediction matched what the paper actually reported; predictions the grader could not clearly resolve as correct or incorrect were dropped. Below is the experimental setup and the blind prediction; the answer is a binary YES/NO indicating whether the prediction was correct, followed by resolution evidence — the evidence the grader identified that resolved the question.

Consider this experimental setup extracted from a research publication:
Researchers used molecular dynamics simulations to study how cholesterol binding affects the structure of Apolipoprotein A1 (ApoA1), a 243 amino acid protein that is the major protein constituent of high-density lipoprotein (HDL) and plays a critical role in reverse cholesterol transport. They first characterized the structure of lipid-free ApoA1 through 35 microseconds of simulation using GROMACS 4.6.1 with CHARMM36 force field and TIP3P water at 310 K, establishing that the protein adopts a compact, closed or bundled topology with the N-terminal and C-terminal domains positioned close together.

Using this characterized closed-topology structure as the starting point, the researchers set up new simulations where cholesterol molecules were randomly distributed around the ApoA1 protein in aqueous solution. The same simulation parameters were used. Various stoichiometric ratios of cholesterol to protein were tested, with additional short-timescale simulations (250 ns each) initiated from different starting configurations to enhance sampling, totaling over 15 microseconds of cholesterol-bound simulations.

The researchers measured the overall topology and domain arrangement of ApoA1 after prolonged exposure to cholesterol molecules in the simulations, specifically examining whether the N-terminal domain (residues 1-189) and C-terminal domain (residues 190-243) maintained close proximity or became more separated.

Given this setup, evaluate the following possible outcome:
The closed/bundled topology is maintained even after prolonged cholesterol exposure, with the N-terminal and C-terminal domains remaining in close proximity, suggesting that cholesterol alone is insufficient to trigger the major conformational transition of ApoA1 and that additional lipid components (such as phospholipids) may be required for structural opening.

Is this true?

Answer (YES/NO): NO